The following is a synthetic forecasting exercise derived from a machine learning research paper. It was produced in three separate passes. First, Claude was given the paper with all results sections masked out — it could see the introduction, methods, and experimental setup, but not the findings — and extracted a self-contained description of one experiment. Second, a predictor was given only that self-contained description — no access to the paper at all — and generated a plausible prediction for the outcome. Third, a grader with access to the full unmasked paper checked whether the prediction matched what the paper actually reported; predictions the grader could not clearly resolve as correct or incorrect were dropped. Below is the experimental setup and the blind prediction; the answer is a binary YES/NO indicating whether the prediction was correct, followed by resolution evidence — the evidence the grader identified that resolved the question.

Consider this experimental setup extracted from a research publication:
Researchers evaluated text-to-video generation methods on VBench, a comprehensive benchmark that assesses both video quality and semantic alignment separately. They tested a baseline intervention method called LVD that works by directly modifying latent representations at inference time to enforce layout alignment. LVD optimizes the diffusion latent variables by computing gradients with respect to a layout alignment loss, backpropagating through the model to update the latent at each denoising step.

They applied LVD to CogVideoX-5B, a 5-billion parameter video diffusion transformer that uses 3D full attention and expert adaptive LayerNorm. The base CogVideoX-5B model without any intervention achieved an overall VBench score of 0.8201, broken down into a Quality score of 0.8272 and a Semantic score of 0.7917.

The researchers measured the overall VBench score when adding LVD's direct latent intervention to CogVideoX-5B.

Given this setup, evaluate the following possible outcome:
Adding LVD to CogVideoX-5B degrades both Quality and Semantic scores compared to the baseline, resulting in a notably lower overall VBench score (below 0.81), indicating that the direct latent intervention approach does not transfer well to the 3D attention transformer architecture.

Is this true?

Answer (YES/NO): NO